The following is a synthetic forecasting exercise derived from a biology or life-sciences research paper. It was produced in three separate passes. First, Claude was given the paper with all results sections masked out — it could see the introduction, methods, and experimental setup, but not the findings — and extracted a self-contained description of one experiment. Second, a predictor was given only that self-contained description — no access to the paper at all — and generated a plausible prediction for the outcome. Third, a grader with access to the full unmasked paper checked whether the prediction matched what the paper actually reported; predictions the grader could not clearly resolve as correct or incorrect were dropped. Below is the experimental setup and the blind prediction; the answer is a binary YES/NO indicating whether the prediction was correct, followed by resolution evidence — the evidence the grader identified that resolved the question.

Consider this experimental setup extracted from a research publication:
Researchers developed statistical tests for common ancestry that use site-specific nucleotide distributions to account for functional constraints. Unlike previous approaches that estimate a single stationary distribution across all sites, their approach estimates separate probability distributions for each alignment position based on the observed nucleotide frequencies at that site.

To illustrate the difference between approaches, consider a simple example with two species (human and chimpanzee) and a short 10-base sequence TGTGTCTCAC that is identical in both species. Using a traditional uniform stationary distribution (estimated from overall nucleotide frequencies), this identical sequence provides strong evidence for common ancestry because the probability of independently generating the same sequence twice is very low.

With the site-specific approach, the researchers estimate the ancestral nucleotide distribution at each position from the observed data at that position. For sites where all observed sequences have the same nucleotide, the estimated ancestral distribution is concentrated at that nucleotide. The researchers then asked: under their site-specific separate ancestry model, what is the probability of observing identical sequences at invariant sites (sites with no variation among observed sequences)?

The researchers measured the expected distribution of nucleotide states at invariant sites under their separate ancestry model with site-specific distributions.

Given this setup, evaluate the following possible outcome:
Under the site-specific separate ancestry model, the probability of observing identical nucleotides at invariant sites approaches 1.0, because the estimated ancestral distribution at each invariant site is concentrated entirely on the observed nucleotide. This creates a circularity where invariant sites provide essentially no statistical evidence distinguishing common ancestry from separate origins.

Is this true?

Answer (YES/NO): YES